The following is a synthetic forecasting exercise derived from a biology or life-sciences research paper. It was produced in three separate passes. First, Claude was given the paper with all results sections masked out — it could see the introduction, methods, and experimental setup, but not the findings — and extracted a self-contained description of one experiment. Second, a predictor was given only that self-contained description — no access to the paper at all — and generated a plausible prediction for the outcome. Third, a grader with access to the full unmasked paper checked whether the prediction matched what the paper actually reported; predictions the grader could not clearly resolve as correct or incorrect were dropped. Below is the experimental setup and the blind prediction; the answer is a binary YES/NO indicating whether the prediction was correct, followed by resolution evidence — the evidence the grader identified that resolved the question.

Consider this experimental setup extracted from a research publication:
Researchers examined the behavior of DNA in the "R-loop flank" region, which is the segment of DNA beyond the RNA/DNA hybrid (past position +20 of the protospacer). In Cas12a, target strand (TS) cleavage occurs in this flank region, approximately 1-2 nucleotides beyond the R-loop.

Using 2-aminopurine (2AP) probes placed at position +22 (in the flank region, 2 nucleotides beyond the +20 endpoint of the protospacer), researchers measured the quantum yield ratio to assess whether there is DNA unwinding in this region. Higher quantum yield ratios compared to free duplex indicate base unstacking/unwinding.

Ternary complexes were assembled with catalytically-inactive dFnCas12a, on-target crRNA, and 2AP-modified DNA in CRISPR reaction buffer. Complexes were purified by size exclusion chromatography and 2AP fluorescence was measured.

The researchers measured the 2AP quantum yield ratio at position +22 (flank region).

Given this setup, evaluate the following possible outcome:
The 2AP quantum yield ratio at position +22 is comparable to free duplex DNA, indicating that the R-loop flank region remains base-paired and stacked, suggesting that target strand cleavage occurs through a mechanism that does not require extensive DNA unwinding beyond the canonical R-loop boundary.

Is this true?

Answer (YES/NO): YES